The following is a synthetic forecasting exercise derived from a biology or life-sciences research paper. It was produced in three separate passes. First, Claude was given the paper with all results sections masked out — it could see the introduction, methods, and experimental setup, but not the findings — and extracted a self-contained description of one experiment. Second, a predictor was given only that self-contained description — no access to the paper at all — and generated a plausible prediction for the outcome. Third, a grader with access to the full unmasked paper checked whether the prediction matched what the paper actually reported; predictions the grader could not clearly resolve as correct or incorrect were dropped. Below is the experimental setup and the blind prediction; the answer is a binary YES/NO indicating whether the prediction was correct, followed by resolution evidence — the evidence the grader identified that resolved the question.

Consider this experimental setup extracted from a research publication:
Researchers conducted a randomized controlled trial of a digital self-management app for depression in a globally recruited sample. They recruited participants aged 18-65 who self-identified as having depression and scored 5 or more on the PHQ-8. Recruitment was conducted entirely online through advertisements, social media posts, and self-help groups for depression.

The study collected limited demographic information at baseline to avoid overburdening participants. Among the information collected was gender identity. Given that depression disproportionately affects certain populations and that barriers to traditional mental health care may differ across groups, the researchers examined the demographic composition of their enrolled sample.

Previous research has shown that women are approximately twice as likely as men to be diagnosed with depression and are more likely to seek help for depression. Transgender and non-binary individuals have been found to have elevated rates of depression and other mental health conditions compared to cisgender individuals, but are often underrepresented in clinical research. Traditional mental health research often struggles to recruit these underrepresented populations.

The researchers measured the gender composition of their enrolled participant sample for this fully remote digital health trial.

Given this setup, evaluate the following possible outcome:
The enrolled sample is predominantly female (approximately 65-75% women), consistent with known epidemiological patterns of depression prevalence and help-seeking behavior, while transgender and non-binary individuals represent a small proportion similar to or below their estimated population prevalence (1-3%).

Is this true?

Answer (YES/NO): NO